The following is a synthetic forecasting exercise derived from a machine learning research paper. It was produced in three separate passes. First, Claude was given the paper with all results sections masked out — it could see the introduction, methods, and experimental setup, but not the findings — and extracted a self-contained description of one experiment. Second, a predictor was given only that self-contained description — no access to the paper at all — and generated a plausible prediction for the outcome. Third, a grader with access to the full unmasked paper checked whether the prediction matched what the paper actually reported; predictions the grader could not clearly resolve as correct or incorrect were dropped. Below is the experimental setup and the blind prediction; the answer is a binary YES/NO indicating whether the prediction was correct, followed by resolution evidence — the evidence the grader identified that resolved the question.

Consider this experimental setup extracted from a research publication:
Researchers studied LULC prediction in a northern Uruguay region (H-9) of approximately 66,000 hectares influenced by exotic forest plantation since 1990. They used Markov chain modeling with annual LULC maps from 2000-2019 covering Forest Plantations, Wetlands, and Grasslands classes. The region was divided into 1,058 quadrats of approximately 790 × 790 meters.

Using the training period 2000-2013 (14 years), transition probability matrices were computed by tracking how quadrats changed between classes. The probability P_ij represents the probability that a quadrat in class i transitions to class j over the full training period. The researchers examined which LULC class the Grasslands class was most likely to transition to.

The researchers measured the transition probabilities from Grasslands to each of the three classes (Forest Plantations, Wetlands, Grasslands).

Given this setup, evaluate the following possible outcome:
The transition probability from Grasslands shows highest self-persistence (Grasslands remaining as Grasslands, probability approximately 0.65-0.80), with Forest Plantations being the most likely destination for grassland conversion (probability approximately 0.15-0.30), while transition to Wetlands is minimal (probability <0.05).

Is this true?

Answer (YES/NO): NO